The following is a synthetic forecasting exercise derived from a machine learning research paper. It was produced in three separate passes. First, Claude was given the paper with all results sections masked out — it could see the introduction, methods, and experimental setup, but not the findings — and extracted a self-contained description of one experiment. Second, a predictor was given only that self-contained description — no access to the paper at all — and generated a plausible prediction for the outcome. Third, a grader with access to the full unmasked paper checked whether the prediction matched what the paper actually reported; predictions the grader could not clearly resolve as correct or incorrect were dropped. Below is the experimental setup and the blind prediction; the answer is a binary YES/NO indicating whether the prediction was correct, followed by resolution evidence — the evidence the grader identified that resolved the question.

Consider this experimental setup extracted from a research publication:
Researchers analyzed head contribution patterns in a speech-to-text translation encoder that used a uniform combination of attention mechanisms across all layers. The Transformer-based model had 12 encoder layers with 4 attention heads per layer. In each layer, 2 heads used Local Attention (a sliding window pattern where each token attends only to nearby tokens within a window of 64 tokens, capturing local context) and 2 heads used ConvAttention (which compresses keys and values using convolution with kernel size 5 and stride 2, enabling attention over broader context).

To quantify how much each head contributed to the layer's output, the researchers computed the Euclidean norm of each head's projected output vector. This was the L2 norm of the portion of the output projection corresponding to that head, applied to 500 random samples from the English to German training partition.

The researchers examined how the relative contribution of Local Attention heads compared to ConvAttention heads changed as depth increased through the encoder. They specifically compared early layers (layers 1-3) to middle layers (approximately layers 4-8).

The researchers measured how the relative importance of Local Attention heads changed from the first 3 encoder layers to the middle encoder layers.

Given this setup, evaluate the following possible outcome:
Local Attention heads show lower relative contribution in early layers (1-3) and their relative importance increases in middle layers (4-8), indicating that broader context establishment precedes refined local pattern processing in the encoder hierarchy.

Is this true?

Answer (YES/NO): YES